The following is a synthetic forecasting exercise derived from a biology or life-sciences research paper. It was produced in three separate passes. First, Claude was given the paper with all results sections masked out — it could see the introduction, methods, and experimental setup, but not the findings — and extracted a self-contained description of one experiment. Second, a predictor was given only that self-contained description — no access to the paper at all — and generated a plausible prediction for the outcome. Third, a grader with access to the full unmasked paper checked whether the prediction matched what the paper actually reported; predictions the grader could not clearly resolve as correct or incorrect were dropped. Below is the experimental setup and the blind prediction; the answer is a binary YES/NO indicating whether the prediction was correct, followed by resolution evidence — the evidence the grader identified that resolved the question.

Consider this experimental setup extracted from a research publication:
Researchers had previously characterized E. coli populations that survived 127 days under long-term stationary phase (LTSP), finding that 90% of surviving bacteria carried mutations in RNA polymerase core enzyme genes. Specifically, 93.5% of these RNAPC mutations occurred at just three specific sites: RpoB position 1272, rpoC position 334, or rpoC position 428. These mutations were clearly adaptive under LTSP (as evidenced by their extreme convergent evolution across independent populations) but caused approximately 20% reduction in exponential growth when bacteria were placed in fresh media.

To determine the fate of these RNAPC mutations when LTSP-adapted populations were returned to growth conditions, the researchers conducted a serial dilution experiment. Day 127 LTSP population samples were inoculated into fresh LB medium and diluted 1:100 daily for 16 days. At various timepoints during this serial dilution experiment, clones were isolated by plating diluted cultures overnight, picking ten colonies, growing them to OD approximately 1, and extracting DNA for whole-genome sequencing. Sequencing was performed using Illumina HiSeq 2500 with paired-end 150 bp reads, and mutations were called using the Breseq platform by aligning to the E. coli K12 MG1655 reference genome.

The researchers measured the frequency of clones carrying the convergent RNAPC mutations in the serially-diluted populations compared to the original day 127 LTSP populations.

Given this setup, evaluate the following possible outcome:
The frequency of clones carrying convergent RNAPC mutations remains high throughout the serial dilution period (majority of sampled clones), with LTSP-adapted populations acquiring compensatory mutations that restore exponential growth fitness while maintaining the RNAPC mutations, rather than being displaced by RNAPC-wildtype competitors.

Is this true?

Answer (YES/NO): NO